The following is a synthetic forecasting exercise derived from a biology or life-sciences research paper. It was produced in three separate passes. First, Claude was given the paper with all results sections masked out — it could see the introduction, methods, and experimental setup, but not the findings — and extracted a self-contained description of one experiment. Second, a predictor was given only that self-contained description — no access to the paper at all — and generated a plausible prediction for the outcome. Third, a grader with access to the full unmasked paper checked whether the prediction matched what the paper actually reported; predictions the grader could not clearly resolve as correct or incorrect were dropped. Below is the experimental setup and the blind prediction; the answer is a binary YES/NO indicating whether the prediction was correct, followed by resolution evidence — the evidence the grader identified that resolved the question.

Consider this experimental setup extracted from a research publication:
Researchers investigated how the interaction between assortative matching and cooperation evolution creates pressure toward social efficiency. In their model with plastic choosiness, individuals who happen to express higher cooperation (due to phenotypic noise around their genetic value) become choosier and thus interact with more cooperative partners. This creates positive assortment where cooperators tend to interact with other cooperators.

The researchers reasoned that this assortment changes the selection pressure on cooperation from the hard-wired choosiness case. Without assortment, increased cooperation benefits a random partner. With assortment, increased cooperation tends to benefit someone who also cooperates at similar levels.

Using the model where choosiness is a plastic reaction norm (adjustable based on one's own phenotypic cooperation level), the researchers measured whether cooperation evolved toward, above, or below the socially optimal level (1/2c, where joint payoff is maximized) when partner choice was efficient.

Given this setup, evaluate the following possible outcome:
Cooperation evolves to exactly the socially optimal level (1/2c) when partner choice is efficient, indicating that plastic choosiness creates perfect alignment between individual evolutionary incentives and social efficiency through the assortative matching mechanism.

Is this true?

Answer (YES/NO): YES